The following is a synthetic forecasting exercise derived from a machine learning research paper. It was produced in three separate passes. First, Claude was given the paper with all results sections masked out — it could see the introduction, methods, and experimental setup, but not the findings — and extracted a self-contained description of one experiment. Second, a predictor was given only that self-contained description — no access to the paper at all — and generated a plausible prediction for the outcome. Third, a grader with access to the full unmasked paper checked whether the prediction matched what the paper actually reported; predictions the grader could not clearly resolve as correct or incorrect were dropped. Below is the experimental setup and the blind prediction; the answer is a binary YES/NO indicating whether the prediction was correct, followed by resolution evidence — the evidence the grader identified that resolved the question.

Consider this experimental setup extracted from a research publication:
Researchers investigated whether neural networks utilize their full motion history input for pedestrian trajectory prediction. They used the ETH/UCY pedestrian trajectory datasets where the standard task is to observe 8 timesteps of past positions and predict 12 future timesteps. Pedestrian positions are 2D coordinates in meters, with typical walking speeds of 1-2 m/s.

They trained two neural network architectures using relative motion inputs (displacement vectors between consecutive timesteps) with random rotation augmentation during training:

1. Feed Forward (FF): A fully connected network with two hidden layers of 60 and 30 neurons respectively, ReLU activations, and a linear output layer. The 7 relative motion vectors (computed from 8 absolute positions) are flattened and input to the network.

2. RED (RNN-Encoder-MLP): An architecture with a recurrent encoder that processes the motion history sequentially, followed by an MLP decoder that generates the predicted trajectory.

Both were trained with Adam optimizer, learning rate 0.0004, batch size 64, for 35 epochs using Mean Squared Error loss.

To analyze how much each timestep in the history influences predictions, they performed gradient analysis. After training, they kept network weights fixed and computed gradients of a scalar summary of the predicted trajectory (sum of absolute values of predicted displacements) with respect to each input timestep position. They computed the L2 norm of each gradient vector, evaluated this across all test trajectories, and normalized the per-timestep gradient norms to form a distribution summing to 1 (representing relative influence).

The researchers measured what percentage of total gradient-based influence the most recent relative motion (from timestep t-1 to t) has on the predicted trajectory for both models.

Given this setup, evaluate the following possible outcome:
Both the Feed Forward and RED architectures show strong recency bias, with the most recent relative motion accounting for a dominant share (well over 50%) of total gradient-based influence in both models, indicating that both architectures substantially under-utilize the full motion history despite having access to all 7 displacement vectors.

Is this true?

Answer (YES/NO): YES